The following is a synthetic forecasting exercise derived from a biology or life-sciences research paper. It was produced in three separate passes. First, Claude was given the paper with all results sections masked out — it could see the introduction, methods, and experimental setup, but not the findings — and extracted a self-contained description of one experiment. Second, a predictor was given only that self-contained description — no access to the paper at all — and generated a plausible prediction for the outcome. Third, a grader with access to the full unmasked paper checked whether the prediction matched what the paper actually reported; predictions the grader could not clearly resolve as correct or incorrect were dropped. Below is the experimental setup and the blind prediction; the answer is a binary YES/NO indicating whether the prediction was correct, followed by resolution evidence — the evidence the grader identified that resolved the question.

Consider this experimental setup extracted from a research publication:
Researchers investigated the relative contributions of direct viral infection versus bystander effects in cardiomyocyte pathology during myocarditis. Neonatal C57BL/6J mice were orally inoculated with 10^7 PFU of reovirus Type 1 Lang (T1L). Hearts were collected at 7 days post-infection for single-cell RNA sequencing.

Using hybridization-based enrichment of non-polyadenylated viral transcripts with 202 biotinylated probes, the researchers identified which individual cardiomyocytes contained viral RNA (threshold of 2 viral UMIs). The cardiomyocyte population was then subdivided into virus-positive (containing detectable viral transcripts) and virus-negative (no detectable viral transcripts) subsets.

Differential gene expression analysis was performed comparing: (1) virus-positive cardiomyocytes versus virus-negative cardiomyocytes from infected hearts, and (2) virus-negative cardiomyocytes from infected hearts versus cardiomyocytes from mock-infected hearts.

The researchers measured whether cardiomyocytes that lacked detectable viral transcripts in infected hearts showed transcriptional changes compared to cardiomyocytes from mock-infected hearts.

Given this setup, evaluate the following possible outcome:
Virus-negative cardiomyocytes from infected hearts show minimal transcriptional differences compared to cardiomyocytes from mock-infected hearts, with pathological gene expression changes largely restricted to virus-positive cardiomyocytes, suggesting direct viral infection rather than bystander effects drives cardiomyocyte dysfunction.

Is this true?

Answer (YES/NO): NO